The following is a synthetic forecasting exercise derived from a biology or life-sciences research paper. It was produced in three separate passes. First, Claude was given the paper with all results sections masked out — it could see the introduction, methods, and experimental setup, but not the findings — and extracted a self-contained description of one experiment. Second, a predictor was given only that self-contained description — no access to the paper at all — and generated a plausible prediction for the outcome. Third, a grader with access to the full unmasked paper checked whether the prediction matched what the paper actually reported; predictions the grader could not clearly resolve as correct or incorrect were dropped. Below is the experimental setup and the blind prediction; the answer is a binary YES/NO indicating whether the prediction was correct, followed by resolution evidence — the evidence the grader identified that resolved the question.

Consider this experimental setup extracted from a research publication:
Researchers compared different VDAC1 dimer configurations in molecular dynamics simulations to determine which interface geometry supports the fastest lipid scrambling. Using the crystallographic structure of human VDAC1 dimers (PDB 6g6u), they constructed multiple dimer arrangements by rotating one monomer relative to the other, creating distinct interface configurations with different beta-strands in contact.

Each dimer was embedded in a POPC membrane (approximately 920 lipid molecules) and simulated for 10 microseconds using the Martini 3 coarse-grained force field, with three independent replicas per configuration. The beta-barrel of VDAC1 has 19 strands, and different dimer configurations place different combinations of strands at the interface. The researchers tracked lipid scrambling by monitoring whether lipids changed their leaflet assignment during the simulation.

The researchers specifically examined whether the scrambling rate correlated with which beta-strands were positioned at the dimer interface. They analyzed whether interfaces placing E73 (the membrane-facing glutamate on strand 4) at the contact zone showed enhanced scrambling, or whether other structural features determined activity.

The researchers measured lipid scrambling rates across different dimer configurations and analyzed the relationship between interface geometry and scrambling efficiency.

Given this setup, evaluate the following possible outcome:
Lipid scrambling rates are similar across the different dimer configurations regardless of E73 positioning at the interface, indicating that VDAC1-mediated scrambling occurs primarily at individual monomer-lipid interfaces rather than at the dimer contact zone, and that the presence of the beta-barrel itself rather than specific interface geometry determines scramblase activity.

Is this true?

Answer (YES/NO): NO